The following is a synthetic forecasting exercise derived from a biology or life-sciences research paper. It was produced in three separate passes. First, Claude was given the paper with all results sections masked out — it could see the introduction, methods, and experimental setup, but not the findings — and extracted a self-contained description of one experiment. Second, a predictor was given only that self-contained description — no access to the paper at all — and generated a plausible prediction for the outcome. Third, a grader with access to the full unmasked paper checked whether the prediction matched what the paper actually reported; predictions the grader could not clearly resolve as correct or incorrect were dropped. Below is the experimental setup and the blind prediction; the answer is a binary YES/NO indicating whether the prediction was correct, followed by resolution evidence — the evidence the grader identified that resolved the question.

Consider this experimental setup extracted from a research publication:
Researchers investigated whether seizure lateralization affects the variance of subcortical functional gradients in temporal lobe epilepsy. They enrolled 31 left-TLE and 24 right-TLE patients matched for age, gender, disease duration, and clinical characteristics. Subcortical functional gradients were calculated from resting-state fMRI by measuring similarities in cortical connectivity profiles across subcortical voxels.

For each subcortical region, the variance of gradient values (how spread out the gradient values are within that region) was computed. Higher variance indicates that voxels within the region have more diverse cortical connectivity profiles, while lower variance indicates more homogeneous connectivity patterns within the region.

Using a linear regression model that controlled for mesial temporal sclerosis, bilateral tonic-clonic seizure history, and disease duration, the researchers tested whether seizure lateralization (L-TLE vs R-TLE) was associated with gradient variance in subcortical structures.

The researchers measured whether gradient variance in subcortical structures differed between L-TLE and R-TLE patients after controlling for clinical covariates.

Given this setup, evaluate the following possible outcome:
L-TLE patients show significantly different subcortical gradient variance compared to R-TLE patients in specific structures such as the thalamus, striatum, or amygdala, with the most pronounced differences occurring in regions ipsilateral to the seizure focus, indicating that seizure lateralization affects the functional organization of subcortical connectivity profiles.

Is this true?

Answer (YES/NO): NO